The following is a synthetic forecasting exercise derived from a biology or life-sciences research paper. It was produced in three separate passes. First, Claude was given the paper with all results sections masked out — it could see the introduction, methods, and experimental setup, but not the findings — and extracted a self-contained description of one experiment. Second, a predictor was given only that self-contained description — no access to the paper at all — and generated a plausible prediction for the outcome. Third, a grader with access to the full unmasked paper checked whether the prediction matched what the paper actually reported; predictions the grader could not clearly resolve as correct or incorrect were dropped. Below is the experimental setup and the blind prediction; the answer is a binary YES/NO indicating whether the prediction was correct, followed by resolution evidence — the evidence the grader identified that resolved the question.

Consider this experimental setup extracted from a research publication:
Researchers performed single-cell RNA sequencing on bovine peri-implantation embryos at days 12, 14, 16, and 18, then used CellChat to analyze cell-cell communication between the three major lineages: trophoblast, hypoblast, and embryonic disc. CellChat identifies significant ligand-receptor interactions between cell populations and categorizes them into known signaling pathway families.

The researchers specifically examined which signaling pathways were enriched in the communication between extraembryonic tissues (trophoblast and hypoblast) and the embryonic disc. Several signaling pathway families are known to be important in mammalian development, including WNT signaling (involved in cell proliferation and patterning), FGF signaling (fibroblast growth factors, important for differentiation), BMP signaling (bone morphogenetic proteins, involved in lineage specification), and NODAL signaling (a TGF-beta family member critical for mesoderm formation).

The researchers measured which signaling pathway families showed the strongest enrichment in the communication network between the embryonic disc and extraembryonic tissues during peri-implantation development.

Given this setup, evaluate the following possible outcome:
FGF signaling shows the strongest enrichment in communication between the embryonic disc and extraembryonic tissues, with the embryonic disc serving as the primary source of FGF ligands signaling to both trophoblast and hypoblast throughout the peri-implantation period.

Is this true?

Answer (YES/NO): NO